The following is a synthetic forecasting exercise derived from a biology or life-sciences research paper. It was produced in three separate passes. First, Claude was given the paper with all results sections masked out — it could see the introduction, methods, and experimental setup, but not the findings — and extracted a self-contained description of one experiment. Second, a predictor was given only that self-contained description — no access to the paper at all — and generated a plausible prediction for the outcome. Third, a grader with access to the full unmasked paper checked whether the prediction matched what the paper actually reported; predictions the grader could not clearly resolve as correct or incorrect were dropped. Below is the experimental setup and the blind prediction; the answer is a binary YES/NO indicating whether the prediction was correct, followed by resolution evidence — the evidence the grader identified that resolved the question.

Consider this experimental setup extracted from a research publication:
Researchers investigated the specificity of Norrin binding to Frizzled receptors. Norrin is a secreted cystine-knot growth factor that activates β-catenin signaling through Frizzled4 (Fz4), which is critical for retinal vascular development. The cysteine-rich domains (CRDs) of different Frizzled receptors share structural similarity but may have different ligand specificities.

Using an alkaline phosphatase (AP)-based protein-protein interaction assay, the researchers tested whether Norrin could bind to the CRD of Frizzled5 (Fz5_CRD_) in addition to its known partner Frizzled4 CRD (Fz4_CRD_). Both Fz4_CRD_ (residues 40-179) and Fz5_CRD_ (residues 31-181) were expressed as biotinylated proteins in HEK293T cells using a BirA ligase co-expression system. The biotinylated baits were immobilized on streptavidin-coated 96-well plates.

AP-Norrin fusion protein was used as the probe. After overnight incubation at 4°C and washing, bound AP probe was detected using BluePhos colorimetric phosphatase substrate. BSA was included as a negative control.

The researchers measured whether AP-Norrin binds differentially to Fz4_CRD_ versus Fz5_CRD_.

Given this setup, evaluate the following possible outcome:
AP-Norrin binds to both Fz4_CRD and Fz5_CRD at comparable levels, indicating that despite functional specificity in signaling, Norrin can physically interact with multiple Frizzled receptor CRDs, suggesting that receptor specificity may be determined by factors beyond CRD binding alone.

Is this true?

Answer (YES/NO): NO